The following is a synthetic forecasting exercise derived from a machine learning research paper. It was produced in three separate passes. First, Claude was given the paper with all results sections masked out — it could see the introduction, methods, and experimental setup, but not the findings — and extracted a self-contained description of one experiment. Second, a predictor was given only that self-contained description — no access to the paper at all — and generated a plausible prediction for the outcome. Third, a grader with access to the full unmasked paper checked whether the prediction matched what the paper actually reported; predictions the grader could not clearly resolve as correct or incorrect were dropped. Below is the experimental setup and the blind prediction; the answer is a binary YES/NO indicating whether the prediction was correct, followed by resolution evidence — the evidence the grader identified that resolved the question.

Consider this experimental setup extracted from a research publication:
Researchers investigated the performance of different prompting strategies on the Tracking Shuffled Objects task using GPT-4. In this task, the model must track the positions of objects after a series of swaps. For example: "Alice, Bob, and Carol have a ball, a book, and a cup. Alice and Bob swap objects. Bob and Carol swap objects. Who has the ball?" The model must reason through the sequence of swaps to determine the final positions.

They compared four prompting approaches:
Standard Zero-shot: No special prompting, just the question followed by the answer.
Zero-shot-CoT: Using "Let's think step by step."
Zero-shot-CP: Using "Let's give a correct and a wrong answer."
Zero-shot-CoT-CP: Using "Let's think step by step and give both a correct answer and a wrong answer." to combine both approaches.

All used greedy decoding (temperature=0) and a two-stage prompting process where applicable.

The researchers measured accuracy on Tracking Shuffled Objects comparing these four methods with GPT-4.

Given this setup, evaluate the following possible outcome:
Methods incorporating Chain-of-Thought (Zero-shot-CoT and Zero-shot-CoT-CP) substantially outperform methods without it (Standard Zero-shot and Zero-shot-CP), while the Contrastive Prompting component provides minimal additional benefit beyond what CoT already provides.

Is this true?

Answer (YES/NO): NO